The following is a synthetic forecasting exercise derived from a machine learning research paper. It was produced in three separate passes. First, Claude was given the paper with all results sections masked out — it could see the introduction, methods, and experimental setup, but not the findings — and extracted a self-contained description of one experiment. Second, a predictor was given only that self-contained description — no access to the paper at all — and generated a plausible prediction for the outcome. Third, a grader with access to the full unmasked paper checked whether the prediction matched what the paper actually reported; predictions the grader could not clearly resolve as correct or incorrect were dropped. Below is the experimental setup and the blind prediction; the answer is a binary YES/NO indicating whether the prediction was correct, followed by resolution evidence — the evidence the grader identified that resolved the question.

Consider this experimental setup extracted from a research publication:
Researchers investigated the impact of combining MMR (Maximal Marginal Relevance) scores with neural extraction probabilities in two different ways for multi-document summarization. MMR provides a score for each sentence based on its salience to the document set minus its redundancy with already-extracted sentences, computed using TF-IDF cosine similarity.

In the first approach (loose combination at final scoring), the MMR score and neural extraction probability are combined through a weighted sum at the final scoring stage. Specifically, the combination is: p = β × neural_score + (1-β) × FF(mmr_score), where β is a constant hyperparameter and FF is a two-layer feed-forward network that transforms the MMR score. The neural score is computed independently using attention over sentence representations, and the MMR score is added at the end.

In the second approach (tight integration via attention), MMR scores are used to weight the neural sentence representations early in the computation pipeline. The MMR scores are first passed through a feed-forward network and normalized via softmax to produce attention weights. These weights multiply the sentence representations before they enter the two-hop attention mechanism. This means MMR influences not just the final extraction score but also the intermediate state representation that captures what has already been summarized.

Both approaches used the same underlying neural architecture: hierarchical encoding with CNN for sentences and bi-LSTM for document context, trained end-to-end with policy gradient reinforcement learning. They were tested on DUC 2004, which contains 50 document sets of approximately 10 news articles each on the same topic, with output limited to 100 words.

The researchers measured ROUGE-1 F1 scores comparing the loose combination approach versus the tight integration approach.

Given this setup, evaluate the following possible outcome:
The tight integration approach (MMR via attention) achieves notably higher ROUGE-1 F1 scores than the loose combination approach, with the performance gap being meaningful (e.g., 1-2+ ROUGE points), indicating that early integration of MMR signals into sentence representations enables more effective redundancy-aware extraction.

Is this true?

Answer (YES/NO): YES